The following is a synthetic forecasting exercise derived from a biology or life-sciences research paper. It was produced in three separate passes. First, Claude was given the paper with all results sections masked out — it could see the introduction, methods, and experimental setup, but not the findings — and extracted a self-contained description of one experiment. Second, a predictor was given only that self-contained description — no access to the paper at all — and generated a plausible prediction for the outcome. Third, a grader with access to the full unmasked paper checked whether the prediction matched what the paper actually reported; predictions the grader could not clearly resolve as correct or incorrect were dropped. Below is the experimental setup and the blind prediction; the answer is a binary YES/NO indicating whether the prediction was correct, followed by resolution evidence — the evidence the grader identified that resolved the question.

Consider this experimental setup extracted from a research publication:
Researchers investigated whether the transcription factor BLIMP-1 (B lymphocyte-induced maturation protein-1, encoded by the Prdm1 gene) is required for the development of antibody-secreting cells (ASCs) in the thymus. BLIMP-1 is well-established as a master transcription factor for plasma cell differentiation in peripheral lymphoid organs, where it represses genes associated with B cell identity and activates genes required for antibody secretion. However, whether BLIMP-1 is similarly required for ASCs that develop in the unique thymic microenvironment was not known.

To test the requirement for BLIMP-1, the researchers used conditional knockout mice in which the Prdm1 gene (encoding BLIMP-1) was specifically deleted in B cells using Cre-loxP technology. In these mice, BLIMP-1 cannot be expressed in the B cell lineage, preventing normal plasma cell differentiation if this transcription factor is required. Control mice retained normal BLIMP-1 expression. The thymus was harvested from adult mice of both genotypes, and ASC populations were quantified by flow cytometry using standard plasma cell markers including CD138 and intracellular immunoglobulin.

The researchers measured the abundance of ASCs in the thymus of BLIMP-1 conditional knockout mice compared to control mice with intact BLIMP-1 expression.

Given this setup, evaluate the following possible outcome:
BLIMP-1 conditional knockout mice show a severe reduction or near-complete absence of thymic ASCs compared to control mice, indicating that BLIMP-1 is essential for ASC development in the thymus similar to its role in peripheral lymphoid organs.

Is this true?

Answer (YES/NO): YES